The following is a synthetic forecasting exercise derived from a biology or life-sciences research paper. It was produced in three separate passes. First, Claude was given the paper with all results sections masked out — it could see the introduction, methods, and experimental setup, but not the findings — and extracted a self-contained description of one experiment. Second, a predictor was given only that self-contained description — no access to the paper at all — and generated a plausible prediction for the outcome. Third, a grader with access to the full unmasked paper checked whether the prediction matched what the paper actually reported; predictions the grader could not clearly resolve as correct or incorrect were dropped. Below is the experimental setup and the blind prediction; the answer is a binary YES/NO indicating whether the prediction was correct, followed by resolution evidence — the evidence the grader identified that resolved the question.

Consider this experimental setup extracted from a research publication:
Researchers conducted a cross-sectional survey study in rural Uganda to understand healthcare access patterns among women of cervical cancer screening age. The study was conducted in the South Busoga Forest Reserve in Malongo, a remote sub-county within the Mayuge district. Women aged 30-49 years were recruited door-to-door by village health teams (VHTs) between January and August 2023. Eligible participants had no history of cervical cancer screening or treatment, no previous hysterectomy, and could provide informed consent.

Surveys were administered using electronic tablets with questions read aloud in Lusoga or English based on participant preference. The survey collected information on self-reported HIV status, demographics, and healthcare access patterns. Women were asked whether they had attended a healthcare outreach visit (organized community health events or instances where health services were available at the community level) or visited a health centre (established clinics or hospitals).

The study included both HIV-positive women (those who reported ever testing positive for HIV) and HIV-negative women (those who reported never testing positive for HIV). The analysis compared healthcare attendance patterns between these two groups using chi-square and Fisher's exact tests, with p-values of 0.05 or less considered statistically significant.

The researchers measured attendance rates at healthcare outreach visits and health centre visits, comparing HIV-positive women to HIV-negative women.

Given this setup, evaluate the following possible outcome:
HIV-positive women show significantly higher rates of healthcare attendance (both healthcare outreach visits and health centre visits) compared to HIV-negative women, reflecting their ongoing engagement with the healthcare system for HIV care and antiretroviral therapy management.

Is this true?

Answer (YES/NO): NO